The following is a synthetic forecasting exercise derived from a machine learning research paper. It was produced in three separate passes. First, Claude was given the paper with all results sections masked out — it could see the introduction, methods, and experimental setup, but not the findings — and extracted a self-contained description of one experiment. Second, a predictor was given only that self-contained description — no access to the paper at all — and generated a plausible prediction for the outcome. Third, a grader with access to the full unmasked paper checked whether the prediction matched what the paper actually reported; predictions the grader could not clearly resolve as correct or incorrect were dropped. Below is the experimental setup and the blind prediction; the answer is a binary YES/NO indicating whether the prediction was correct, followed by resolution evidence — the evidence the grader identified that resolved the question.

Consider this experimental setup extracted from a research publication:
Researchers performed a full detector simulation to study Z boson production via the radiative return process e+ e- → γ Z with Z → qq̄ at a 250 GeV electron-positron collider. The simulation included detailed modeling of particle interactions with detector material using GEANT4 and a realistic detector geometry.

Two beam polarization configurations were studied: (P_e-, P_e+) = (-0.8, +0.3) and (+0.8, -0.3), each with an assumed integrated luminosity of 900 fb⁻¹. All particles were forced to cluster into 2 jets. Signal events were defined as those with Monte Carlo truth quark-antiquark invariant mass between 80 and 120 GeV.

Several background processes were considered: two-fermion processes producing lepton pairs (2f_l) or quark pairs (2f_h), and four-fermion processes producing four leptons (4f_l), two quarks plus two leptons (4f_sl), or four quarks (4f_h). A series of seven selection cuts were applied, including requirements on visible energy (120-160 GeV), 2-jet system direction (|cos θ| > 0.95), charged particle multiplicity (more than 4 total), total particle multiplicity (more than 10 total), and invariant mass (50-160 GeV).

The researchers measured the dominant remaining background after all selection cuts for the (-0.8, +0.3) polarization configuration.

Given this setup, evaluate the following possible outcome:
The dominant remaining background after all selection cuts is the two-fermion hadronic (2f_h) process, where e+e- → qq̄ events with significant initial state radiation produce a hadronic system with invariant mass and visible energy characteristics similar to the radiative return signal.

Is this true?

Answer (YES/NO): YES